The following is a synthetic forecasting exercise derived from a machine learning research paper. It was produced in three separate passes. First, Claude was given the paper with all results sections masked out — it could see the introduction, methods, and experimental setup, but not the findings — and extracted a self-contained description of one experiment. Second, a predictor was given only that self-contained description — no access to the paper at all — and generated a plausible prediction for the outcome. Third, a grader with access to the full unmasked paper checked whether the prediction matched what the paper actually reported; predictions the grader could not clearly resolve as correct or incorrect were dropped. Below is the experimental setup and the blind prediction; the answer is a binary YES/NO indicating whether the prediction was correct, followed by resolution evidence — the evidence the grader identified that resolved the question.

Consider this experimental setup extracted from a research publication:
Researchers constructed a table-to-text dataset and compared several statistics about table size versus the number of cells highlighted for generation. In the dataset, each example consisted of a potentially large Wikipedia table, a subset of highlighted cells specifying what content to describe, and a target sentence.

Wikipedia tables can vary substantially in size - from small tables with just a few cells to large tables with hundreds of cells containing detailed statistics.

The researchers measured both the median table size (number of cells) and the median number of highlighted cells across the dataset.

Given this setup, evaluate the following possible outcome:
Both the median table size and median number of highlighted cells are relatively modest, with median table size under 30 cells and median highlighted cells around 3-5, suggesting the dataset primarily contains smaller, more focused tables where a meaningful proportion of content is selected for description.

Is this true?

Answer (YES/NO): NO